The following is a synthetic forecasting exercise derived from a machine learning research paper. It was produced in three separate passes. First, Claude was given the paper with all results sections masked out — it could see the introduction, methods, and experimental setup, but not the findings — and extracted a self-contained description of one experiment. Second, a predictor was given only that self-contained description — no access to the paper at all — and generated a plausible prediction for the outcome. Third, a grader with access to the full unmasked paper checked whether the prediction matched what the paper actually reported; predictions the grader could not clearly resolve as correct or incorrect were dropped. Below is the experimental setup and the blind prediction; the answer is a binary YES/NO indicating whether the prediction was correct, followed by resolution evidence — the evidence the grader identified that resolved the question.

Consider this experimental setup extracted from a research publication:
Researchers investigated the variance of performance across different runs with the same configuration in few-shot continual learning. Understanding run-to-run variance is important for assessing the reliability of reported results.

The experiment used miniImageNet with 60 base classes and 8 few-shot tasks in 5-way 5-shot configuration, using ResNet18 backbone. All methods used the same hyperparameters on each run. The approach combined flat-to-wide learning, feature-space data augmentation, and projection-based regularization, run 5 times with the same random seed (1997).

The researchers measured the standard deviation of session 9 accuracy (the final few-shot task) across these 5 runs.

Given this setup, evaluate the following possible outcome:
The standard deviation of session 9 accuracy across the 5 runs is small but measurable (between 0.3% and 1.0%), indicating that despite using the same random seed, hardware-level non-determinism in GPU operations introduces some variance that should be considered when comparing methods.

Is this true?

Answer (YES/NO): NO